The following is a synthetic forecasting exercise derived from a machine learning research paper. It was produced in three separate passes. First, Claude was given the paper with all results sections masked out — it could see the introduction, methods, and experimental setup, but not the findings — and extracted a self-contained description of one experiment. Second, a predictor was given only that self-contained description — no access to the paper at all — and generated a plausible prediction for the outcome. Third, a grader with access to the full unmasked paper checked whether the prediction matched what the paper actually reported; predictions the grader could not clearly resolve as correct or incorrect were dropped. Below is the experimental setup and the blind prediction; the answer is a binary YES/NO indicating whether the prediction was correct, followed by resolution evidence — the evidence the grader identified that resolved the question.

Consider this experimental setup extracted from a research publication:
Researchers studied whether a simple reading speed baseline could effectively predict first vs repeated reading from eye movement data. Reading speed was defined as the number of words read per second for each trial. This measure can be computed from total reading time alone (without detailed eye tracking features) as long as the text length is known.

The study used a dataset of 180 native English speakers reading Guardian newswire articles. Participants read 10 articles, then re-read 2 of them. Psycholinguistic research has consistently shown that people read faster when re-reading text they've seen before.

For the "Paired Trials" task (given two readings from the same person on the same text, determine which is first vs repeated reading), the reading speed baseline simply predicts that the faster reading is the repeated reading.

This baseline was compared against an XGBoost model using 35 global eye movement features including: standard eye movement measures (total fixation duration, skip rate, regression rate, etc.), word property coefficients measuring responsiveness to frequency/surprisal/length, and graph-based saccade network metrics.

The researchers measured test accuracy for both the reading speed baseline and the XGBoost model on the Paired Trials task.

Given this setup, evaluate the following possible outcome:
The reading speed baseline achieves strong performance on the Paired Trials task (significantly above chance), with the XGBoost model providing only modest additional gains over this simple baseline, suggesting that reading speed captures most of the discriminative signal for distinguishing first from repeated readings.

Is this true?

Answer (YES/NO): NO